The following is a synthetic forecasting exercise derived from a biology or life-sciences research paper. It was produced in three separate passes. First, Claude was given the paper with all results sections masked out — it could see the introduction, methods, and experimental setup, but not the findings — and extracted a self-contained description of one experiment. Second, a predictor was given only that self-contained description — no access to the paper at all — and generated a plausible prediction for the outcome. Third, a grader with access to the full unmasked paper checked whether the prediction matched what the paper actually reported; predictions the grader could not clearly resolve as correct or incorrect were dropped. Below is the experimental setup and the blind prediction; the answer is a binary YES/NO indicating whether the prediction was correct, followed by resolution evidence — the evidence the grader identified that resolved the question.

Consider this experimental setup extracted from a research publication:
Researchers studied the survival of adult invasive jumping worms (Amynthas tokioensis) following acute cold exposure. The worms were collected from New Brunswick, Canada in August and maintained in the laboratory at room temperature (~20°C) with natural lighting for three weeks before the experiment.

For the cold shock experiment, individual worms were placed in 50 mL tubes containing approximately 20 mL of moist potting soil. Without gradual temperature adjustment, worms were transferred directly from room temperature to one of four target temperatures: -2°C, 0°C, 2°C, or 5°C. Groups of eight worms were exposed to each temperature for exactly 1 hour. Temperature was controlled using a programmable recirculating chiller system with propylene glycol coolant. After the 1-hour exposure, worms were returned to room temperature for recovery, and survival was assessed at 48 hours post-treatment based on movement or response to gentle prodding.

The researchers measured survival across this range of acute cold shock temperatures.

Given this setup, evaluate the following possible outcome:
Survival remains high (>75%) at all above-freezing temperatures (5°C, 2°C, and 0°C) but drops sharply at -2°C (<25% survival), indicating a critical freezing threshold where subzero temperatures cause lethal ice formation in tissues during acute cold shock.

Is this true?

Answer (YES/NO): NO